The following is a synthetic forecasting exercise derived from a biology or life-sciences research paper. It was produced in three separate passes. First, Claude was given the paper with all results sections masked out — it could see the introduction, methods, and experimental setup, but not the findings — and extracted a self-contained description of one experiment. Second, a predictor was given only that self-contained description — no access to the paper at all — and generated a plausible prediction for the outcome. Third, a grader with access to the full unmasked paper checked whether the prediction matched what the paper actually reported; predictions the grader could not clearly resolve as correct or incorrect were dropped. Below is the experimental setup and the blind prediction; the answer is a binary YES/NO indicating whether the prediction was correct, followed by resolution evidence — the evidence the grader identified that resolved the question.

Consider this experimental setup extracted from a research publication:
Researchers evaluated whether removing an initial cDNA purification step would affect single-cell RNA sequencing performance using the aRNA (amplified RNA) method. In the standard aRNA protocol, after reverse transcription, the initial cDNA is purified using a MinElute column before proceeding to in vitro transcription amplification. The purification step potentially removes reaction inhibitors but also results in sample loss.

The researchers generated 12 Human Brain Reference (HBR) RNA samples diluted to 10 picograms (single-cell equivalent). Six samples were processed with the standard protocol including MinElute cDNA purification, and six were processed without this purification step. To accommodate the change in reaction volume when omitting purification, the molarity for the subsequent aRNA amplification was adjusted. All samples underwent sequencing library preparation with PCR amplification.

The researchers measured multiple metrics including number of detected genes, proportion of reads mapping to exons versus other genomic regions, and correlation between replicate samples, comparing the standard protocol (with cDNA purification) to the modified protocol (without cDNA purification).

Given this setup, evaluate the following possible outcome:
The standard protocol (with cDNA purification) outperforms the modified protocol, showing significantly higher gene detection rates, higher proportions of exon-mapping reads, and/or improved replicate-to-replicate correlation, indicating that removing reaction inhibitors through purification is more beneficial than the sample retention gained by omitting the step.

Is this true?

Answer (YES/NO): NO